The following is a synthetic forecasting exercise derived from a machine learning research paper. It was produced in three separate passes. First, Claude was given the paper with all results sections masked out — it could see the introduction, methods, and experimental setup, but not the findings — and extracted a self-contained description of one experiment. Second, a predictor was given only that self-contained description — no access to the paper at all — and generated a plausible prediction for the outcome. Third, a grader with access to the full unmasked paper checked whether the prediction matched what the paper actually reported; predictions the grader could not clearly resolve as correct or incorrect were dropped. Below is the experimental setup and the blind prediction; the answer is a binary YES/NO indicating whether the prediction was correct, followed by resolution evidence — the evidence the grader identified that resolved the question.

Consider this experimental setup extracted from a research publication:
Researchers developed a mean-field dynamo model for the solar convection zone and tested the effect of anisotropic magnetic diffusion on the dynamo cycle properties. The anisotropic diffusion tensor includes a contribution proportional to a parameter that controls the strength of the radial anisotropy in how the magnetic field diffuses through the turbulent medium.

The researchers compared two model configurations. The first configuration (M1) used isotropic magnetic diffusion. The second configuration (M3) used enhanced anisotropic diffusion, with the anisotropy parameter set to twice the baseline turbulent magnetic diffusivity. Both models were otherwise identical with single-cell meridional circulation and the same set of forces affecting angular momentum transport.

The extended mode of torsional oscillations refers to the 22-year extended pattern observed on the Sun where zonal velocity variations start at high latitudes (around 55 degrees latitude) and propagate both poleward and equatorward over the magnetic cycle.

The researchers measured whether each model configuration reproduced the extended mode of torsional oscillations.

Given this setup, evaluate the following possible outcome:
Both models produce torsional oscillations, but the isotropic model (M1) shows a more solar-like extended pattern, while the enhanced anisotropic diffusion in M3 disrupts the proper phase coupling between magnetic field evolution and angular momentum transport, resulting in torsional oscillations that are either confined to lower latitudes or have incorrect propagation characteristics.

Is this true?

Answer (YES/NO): YES